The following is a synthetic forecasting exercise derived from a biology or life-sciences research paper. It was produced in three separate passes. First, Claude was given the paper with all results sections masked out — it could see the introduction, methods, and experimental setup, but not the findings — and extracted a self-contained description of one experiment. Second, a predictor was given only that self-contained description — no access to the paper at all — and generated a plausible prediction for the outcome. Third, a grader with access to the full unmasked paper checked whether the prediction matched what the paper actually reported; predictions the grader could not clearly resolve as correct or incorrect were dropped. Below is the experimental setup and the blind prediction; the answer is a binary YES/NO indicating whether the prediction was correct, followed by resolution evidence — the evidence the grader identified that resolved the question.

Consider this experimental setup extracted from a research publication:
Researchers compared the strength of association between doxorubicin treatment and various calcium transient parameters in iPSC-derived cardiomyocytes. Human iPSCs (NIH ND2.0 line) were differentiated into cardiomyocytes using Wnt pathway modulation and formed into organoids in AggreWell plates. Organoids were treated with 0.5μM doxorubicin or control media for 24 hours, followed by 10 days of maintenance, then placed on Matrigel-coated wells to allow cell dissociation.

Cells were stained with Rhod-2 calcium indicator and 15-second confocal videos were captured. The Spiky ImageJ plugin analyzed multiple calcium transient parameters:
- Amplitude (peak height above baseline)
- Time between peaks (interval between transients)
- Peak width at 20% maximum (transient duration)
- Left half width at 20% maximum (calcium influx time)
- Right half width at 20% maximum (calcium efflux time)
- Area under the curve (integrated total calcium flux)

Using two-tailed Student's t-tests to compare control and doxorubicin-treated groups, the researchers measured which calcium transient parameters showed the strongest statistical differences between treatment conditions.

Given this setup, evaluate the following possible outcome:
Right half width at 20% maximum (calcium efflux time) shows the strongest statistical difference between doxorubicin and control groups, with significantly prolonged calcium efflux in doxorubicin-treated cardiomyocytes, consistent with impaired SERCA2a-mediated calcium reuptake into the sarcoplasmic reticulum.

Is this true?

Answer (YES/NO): NO